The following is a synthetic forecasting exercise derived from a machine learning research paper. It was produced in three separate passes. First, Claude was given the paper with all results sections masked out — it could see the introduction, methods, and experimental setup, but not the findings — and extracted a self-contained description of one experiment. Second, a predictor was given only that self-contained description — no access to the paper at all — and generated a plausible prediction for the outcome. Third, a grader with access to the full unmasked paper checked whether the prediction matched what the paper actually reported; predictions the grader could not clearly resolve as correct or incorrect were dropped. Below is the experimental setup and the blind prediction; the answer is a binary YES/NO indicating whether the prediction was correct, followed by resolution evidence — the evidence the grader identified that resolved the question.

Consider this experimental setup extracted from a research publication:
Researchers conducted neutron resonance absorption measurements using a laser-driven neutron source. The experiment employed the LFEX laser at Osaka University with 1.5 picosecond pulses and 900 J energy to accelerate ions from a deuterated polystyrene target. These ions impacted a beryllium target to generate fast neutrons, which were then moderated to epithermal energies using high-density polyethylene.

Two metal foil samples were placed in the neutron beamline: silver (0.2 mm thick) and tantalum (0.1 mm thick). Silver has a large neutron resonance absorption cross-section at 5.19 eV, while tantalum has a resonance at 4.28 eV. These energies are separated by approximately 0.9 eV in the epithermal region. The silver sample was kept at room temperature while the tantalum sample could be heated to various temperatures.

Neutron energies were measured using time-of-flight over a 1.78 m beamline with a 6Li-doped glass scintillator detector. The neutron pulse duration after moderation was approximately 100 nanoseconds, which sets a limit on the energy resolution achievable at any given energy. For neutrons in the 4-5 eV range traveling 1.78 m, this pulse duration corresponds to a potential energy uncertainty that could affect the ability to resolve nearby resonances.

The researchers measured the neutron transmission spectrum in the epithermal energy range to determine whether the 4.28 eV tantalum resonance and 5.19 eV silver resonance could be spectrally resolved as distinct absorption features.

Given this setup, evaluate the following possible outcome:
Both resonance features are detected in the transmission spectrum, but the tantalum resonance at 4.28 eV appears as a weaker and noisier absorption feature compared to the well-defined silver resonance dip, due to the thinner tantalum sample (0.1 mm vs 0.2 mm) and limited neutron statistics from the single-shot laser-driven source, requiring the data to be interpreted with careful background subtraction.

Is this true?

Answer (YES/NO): NO